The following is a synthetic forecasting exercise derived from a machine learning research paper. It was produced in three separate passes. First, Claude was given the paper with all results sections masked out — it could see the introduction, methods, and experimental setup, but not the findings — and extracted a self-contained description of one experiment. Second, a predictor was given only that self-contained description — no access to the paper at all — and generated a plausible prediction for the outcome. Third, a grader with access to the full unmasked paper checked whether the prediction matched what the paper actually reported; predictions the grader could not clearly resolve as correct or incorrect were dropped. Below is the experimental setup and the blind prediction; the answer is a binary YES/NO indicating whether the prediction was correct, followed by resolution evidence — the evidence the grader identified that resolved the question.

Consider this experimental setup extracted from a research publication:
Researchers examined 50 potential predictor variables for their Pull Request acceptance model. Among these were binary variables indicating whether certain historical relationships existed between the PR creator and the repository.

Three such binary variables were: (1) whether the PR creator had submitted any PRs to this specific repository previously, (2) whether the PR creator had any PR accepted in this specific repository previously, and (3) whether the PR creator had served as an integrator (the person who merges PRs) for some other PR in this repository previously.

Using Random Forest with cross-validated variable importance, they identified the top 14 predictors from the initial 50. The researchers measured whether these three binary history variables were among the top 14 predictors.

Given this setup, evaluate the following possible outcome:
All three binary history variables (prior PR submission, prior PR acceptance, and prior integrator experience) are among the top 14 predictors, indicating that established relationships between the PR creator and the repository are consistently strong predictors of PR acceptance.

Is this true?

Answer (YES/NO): NO